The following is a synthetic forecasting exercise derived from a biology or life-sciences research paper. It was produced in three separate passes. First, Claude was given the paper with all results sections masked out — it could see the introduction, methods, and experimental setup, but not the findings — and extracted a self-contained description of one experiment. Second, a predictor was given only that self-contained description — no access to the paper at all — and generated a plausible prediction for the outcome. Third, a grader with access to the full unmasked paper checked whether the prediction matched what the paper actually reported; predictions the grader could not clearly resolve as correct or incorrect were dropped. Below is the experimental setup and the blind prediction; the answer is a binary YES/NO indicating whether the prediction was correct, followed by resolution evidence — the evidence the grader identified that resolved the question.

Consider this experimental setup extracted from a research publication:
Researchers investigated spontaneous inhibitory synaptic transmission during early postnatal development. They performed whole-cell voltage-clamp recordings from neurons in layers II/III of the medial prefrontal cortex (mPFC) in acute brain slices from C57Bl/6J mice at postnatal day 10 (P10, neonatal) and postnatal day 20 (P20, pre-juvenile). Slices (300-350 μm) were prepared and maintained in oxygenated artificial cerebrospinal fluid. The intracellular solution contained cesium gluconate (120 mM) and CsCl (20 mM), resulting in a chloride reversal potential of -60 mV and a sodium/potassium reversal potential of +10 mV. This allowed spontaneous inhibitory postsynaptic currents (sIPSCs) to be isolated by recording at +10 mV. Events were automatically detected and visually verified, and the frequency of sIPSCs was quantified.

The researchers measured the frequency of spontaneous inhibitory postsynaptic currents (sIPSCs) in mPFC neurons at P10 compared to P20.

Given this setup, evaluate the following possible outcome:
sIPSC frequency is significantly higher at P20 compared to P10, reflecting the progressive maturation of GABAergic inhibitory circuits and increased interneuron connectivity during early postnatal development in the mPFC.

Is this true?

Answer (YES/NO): YES